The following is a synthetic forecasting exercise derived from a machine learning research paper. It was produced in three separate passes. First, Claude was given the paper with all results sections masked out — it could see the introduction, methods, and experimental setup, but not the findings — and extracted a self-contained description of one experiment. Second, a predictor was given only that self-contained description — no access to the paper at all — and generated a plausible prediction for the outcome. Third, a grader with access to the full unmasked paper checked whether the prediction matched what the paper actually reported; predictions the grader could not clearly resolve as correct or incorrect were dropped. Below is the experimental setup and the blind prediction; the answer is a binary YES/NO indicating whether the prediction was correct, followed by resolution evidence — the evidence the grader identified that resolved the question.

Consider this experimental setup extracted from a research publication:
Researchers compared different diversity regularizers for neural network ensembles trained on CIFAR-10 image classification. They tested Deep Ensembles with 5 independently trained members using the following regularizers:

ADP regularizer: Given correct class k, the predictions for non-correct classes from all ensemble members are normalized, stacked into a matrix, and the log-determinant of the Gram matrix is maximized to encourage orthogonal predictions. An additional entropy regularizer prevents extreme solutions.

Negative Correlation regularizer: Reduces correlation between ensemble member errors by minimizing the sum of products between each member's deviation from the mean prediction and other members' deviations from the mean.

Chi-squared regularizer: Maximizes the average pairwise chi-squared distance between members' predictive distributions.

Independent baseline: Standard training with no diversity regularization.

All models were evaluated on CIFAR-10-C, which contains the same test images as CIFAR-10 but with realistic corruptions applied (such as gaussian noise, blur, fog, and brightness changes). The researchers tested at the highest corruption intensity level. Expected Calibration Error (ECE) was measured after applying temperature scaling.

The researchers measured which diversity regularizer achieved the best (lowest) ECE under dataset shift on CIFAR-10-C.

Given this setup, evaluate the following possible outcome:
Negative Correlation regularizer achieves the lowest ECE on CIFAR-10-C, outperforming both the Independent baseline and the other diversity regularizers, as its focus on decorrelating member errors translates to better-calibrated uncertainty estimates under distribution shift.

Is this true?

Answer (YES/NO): NO